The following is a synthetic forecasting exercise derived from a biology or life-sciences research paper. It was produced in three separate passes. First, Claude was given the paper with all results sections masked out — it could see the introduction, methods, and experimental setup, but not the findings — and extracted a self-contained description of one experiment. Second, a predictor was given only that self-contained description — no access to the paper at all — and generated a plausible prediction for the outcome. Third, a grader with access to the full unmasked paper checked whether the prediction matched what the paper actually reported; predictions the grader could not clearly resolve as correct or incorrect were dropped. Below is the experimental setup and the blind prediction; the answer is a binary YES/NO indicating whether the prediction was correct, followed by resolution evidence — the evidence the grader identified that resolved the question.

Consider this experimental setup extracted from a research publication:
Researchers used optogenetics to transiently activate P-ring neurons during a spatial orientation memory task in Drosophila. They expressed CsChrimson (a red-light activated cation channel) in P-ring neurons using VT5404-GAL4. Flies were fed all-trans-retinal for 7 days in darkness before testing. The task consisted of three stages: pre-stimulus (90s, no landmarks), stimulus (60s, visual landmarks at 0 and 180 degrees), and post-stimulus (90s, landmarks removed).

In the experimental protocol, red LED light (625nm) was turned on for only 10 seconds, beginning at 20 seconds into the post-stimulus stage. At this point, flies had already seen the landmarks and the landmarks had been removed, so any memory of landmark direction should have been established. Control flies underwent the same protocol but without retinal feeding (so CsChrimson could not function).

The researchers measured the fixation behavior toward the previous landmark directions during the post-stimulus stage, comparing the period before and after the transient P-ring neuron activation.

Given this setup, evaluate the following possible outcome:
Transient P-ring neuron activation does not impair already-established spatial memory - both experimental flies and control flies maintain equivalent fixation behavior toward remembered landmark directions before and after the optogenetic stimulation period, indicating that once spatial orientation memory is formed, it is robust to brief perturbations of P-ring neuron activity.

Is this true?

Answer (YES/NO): NO